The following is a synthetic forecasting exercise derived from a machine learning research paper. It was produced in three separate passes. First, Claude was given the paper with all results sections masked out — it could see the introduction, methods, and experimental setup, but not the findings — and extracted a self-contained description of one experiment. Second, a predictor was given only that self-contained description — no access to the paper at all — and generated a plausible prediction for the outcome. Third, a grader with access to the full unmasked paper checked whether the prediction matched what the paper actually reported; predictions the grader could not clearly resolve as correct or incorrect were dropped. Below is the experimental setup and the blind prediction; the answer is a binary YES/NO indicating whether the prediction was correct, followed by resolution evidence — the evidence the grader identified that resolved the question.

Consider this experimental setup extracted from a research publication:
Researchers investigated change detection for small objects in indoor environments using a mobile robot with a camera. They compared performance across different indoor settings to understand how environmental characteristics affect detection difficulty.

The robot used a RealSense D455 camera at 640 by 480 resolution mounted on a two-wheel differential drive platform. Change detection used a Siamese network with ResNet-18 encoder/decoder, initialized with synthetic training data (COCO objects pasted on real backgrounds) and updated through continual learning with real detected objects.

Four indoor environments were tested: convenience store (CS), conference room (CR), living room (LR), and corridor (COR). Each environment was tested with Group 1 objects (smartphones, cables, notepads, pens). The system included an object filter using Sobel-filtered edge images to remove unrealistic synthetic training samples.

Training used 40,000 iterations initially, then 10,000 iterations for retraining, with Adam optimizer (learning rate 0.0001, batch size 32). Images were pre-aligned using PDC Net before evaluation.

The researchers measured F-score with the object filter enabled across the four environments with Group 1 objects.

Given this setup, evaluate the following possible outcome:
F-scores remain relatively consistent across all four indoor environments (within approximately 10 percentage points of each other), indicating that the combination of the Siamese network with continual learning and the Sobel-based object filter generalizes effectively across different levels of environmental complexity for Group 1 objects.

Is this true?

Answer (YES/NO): NO